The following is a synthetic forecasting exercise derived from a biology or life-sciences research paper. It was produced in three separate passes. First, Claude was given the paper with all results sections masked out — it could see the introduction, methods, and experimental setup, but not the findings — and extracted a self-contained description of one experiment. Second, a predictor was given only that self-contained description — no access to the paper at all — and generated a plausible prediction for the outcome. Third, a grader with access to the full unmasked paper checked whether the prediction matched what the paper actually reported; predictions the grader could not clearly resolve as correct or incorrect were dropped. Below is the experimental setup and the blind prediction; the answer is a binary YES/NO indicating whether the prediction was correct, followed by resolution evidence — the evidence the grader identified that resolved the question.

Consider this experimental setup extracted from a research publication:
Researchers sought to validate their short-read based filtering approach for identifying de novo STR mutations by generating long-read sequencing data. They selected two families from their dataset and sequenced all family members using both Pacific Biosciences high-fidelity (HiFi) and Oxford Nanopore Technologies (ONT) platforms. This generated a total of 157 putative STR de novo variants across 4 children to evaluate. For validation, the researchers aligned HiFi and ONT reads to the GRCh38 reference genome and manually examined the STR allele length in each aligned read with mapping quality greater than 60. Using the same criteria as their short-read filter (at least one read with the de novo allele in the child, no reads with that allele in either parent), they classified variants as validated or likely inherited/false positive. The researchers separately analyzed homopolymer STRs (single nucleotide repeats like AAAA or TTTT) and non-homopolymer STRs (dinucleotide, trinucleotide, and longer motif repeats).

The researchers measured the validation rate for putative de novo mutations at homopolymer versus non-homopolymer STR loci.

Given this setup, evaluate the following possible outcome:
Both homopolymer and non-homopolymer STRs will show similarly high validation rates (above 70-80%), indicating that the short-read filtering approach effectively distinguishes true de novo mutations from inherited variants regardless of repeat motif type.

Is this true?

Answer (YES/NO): NO